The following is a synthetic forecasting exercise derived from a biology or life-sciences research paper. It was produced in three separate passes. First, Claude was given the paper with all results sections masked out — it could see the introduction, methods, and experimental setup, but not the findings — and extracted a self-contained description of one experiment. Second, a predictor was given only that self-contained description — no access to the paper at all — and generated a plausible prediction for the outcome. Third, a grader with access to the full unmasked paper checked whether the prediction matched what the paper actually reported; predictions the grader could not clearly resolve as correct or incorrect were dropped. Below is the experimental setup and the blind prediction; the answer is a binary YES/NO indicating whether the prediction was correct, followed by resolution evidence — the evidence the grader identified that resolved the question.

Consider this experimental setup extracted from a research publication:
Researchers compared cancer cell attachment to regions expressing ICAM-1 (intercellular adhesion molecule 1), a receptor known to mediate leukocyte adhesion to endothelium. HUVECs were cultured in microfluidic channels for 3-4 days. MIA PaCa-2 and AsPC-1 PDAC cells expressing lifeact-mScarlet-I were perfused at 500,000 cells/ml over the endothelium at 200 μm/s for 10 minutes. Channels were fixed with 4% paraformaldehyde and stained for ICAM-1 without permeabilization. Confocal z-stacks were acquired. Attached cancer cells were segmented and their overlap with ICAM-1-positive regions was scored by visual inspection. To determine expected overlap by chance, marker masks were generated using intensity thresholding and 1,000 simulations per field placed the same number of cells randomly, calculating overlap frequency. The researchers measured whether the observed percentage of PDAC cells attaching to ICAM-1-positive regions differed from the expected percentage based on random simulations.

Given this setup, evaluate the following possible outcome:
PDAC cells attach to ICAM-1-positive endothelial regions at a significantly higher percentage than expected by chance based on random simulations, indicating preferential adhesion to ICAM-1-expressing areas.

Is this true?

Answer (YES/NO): NO